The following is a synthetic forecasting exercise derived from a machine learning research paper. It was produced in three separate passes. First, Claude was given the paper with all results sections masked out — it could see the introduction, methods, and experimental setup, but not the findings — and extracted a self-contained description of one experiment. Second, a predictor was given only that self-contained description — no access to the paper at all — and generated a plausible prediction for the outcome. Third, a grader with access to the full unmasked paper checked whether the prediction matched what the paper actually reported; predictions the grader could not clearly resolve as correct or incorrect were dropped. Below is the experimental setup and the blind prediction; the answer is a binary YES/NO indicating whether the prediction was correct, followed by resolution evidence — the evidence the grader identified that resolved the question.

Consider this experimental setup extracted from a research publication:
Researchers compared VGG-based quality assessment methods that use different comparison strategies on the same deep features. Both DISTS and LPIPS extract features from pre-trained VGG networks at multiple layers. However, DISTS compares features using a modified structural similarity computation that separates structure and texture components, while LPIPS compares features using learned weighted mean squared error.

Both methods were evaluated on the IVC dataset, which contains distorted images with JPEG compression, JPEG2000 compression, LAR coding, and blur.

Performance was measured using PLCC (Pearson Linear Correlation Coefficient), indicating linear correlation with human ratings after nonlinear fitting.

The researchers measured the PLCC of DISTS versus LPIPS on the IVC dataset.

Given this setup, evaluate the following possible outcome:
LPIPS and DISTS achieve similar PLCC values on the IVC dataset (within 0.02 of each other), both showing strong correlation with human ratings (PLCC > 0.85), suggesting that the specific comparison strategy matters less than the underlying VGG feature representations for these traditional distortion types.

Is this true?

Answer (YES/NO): NO